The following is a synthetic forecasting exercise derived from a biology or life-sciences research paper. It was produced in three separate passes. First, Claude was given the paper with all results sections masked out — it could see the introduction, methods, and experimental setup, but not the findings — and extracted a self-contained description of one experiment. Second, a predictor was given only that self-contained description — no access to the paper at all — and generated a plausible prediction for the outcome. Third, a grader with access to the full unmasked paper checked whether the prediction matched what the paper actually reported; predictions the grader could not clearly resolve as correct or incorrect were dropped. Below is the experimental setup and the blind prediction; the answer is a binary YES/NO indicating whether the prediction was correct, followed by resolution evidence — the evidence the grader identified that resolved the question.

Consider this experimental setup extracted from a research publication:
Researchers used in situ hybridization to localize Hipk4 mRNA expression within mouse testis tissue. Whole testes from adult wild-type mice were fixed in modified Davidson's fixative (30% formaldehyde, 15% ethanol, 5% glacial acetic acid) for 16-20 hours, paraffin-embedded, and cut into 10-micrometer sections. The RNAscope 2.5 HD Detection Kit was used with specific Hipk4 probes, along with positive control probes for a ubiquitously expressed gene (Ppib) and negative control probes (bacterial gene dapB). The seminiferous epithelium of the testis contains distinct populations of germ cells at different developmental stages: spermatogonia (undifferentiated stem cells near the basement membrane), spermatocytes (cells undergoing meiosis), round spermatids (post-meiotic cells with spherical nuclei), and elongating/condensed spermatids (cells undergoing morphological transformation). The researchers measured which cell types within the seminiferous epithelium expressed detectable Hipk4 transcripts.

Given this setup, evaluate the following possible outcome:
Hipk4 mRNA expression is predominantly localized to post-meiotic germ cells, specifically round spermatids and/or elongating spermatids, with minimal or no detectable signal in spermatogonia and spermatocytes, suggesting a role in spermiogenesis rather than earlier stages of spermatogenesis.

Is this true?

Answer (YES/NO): YES